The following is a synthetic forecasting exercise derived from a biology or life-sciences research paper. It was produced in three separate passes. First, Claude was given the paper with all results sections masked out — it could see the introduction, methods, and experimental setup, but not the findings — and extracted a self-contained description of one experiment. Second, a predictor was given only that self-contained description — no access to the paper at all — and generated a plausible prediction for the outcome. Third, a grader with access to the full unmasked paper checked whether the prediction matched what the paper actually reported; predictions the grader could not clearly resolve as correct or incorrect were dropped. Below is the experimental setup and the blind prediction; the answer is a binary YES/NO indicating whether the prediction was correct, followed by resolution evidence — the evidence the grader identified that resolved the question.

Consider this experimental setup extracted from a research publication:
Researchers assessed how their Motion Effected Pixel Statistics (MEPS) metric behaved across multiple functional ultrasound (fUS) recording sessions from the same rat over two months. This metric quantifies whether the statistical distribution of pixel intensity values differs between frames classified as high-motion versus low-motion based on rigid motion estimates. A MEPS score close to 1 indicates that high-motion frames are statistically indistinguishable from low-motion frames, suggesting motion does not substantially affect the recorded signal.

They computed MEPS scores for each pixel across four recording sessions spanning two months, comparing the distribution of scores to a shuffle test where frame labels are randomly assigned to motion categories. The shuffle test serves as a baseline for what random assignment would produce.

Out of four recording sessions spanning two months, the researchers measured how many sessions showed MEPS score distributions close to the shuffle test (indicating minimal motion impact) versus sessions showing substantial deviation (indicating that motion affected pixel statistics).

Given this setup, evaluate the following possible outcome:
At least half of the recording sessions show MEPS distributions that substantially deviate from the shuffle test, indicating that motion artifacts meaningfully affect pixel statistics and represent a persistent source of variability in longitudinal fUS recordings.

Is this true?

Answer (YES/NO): NO